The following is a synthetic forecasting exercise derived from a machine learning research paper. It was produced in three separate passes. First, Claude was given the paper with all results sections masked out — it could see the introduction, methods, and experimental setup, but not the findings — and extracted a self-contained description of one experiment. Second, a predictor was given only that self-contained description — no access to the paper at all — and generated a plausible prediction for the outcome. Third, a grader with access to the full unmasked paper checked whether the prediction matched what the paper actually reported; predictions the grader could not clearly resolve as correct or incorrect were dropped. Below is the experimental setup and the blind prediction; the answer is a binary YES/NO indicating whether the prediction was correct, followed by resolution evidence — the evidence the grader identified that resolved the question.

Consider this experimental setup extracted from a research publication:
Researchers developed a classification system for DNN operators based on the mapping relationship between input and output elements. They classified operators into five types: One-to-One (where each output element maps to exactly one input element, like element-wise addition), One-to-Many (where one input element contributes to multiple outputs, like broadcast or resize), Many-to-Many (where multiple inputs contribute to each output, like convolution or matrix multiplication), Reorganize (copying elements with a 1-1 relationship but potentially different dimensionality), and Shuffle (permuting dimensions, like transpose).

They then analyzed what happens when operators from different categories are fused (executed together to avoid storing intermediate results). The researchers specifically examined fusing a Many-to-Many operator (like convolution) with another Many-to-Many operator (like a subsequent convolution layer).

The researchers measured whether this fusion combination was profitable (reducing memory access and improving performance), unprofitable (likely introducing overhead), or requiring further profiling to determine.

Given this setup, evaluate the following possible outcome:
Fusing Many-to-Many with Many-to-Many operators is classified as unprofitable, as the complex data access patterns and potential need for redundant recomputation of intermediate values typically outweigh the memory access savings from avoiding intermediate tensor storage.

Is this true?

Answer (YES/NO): YES